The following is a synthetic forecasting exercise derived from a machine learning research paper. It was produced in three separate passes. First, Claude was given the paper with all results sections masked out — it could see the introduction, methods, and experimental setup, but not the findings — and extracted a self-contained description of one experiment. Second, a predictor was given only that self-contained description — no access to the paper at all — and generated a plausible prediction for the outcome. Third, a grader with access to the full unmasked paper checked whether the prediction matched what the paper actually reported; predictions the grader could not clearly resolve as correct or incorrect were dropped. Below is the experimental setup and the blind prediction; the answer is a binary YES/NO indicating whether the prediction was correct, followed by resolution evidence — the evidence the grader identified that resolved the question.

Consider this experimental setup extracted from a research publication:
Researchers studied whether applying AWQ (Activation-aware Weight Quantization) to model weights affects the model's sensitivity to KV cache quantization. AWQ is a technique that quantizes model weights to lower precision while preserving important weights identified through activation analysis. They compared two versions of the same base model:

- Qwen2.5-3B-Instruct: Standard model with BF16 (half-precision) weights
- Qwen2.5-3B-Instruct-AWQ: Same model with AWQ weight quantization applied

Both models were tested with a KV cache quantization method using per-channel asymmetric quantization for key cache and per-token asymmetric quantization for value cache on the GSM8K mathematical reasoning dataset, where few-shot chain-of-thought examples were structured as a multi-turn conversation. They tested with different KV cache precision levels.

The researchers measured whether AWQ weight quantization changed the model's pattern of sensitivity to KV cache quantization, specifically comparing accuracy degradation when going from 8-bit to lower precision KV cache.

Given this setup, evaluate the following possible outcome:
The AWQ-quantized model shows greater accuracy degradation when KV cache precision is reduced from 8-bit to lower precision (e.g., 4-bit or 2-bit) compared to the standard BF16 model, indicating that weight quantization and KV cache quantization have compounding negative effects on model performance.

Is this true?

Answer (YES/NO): NO